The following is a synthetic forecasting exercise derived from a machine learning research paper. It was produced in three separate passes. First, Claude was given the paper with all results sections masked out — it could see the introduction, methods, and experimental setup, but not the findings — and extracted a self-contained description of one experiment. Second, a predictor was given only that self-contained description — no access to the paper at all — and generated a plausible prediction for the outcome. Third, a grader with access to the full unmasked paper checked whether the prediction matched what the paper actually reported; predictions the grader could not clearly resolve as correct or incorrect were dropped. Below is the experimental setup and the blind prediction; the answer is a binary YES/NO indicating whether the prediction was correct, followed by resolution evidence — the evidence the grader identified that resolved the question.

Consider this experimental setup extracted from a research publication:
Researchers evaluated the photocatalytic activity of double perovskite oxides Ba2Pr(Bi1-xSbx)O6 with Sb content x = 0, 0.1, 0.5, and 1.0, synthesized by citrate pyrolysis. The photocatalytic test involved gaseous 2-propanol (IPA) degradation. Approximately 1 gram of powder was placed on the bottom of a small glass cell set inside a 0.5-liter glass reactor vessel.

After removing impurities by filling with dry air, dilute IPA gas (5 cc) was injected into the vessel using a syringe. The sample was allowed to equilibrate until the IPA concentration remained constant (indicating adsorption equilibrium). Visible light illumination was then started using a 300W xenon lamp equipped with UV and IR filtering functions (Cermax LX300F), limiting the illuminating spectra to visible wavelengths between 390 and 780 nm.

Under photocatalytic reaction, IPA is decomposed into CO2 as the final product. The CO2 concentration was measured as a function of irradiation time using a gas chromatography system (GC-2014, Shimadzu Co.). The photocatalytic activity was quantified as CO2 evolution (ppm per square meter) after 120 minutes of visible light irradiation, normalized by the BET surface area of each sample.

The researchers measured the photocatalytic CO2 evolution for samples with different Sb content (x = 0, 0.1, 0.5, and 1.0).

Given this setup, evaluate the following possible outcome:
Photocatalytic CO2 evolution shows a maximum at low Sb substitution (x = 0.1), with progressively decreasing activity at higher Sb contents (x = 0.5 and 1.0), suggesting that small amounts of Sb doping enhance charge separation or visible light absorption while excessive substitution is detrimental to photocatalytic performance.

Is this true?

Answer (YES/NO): NO